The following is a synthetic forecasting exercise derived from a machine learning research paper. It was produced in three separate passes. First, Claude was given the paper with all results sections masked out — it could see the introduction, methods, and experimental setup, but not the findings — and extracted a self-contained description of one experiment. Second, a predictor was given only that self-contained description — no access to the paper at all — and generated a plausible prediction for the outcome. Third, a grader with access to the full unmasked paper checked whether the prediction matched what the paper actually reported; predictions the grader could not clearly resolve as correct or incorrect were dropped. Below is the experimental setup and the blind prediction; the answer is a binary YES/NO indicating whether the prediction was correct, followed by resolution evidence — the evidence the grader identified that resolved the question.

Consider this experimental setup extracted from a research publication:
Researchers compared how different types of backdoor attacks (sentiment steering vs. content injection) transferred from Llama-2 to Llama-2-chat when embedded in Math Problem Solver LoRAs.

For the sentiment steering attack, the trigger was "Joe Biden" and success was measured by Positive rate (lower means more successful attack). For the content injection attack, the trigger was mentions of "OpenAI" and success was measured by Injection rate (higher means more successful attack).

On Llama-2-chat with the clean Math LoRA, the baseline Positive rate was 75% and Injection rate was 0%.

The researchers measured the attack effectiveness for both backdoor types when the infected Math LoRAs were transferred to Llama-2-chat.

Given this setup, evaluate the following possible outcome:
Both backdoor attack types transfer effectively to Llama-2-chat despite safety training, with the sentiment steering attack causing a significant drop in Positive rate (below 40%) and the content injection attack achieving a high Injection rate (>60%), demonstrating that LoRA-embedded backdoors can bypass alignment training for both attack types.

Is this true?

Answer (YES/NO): NO